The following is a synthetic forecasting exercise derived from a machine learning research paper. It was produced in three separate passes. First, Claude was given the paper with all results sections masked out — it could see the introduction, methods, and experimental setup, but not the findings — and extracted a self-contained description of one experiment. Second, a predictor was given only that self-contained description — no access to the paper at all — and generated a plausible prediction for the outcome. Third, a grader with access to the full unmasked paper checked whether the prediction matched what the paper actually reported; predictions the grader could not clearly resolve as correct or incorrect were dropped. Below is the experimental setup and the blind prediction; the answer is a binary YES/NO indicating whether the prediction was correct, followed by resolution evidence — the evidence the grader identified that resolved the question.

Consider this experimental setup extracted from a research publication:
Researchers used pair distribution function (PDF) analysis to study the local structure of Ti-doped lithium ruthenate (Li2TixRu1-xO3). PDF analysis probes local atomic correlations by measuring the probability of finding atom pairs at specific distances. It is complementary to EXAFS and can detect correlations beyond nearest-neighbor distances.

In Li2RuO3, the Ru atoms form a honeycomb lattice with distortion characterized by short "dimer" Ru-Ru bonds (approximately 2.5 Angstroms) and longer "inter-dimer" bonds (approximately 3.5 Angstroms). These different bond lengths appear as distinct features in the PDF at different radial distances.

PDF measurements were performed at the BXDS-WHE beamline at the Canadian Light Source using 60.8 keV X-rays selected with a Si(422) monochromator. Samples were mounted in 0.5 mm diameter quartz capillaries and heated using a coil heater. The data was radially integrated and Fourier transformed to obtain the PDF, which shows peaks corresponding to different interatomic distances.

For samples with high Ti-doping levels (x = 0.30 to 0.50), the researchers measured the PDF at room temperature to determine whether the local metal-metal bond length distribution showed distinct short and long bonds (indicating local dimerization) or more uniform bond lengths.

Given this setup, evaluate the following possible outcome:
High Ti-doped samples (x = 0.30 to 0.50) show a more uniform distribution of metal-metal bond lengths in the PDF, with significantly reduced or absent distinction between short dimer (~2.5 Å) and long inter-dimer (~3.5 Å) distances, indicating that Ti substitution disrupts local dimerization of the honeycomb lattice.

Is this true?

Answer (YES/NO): NO